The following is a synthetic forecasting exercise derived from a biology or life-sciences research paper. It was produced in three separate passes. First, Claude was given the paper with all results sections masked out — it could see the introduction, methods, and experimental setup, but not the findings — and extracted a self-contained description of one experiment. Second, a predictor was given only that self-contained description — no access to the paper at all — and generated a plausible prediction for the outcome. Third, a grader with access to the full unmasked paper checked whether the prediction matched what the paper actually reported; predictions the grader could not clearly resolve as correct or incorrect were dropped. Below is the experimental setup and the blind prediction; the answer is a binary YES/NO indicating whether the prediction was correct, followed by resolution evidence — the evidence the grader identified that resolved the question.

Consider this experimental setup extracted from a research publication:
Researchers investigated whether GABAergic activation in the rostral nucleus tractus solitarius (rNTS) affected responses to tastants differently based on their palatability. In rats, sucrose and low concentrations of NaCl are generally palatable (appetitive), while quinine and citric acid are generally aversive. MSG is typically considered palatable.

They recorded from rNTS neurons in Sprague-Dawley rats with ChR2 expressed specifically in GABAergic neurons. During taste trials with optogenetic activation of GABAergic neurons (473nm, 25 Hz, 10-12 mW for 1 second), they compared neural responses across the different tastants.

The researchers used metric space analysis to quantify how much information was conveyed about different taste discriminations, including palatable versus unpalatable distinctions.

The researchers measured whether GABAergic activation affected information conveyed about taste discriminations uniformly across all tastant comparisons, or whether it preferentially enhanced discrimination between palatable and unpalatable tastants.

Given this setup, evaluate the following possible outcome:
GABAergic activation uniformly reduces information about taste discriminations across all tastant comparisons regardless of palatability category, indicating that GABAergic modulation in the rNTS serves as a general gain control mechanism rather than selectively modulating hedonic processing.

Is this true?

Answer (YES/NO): NO